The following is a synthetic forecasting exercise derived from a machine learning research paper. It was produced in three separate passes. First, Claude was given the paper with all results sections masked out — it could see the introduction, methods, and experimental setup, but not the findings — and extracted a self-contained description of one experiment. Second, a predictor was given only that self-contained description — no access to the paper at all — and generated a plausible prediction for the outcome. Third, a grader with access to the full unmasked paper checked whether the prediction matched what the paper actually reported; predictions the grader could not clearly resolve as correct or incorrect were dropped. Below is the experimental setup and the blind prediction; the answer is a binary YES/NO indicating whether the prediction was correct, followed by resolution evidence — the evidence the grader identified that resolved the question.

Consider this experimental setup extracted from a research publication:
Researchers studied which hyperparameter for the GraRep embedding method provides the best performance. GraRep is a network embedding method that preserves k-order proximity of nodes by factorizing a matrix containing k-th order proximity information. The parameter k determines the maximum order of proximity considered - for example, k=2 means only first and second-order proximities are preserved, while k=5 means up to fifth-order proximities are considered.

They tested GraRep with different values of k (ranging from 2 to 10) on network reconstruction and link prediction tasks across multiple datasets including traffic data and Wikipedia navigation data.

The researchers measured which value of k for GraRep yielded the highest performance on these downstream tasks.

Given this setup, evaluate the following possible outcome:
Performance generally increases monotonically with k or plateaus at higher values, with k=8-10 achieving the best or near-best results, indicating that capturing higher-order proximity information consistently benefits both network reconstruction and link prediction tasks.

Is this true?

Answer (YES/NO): NO